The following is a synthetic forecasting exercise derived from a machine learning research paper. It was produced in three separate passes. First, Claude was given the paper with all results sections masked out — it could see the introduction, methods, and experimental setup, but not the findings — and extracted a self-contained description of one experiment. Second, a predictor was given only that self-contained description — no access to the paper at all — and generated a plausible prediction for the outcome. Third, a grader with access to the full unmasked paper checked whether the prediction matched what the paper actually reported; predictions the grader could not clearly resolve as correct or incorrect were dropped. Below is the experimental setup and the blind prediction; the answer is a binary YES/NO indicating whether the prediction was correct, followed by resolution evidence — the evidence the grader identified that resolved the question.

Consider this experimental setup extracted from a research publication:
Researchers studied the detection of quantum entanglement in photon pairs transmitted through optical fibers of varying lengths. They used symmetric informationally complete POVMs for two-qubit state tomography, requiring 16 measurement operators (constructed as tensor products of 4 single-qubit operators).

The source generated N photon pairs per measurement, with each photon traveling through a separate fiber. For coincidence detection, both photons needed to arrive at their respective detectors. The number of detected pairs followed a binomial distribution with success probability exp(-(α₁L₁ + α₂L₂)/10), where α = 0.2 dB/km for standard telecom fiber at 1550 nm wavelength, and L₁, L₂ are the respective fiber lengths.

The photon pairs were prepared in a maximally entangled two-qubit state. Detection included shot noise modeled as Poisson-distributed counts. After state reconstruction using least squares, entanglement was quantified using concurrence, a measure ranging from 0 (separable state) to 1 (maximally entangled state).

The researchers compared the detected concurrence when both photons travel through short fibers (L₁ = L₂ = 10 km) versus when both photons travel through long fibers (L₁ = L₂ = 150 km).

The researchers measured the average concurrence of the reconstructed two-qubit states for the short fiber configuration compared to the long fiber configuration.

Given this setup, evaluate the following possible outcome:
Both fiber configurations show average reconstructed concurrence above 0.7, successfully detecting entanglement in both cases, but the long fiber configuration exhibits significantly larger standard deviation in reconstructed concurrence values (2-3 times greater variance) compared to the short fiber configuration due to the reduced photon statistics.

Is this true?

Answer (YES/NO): NO